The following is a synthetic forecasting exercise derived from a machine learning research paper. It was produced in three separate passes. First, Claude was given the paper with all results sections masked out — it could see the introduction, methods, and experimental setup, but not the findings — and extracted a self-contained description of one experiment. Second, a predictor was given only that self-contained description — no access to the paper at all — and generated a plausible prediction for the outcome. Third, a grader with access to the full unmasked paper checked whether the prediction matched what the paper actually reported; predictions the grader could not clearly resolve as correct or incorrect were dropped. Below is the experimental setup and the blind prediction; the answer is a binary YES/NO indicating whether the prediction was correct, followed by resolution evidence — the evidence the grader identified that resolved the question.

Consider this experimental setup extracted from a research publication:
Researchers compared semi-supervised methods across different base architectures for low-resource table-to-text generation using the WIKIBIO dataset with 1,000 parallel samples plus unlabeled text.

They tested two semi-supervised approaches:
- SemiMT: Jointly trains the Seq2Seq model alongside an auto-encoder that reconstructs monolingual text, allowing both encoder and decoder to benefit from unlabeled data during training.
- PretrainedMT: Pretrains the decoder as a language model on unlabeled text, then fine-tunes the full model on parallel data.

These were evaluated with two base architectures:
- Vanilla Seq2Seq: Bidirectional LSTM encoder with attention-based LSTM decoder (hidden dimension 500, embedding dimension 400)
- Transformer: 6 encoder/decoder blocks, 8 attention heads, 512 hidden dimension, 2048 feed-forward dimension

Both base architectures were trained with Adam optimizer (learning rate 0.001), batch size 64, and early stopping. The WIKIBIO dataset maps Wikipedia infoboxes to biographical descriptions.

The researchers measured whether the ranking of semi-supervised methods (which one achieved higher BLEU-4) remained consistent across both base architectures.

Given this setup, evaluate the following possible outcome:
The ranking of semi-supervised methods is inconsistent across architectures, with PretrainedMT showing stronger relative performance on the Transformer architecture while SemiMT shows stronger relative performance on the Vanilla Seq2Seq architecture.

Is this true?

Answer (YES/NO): NO